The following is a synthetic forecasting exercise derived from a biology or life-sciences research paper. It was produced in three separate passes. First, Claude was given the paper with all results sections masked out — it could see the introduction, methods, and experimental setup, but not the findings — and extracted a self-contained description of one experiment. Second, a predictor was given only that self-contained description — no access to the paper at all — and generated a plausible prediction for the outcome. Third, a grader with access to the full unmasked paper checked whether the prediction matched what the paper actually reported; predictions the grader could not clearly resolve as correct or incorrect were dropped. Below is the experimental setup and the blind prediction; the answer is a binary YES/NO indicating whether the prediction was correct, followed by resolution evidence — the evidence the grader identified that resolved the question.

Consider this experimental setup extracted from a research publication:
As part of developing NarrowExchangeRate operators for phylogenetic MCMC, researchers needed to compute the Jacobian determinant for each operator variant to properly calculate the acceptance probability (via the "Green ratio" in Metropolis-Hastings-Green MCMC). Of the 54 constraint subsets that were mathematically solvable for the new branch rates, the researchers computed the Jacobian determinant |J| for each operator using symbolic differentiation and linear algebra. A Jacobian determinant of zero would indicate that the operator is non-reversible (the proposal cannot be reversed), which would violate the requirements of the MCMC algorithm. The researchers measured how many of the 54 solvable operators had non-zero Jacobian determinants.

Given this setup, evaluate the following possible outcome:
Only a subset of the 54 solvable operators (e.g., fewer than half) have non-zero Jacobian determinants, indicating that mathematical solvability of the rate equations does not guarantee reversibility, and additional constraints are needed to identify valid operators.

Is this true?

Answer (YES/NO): NO